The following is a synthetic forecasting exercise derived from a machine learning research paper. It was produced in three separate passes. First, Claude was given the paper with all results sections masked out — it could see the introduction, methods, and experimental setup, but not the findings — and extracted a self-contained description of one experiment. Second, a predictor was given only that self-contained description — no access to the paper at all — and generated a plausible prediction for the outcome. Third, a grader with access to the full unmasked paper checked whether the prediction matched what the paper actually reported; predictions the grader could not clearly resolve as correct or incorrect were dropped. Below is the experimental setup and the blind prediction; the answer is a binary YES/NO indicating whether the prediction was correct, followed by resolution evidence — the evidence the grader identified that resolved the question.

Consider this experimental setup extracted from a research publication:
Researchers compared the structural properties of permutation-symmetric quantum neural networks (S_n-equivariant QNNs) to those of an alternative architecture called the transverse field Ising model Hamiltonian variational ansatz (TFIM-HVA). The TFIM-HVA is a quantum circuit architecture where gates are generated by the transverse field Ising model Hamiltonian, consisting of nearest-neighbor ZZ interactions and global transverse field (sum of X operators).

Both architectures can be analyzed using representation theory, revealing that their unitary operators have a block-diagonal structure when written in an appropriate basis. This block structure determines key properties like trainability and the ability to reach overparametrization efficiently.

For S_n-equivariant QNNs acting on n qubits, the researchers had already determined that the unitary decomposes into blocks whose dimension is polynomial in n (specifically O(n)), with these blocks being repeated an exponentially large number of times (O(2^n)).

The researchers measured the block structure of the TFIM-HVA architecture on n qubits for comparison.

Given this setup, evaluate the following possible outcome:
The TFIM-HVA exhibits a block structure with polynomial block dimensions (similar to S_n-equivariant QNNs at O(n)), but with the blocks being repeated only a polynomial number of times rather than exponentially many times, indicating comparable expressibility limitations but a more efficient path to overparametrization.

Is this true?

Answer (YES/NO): NO